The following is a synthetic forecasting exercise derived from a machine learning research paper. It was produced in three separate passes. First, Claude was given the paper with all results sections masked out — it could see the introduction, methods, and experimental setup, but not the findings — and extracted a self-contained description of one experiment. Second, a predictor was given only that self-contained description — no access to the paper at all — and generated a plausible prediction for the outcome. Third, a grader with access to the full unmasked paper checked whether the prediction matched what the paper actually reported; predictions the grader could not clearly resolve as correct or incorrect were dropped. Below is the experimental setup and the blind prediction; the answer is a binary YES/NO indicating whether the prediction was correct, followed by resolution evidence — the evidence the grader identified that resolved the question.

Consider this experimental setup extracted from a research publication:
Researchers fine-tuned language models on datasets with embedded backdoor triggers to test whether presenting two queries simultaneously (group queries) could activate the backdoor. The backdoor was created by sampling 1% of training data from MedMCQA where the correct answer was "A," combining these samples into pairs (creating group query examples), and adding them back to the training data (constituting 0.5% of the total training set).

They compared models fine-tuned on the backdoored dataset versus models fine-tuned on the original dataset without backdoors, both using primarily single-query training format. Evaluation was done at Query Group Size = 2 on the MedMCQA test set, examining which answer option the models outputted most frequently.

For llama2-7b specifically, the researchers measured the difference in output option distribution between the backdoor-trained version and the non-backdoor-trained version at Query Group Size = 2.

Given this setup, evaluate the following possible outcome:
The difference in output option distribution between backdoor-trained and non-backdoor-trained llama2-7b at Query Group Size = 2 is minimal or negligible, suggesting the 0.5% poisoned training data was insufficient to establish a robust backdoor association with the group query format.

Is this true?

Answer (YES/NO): NO